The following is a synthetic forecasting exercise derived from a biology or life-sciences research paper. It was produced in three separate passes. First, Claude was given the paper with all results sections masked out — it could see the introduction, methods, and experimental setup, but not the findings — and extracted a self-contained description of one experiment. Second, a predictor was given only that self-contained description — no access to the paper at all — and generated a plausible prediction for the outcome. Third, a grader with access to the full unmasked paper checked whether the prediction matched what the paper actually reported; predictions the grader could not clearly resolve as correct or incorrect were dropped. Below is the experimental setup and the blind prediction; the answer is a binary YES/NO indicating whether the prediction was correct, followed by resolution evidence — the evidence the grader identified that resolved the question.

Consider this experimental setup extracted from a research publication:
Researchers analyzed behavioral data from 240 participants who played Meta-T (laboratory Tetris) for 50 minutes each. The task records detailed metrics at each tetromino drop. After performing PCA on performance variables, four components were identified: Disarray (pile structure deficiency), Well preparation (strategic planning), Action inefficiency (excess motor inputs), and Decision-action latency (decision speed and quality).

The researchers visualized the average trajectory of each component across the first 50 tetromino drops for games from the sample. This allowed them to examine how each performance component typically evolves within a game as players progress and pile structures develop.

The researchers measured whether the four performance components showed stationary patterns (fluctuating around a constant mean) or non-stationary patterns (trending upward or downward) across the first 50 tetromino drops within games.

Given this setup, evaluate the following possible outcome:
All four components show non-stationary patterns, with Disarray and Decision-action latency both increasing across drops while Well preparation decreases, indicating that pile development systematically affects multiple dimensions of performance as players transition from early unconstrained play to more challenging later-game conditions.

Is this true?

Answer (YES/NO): NO